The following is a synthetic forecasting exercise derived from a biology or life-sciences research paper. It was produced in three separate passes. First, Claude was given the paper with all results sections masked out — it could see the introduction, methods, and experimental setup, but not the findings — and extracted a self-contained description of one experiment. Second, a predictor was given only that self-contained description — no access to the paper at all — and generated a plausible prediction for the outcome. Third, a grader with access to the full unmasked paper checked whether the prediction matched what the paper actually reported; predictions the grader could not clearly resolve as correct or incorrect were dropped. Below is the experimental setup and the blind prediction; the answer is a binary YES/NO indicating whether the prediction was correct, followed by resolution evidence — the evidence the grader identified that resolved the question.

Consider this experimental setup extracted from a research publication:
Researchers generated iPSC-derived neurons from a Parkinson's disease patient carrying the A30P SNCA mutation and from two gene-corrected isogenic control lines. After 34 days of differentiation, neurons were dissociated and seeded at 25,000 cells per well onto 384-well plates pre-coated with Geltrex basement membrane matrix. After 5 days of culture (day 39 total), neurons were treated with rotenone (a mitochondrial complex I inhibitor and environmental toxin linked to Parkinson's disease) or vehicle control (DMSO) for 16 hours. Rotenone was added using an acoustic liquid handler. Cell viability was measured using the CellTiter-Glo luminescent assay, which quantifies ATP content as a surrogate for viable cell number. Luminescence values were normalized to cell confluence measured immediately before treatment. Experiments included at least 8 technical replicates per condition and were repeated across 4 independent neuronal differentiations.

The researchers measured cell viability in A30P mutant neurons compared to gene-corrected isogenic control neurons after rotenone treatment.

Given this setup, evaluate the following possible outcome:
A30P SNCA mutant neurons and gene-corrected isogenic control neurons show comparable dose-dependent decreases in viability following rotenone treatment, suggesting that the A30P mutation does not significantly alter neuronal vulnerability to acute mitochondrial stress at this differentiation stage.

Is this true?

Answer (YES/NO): NO